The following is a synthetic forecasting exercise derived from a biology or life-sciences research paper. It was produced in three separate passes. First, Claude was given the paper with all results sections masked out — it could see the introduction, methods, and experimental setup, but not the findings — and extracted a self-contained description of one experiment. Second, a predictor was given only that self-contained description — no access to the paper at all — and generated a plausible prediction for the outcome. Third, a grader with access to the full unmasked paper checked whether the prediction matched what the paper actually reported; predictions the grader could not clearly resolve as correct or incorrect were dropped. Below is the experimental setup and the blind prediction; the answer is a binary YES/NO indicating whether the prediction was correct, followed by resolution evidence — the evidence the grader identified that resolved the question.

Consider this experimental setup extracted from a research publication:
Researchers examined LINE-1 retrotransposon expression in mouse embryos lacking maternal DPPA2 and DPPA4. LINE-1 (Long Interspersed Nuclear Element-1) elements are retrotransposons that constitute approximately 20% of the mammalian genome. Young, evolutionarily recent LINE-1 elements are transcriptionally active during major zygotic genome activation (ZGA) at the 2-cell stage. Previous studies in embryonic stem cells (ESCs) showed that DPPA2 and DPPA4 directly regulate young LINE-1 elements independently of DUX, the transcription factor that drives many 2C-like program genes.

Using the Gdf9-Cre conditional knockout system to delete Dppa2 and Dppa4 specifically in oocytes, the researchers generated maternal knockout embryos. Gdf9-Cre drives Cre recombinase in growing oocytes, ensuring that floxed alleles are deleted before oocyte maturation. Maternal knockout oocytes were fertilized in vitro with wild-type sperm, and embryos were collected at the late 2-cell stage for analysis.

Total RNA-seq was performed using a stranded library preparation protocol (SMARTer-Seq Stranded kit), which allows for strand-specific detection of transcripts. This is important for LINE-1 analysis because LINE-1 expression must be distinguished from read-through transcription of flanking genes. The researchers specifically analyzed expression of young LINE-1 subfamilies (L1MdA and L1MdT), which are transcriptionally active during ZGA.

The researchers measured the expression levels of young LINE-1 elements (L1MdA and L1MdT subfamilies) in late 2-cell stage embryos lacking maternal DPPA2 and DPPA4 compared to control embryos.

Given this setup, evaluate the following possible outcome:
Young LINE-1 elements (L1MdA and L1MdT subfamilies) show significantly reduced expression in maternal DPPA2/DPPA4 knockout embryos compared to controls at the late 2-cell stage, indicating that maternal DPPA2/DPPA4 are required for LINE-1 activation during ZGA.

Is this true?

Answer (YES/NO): NO